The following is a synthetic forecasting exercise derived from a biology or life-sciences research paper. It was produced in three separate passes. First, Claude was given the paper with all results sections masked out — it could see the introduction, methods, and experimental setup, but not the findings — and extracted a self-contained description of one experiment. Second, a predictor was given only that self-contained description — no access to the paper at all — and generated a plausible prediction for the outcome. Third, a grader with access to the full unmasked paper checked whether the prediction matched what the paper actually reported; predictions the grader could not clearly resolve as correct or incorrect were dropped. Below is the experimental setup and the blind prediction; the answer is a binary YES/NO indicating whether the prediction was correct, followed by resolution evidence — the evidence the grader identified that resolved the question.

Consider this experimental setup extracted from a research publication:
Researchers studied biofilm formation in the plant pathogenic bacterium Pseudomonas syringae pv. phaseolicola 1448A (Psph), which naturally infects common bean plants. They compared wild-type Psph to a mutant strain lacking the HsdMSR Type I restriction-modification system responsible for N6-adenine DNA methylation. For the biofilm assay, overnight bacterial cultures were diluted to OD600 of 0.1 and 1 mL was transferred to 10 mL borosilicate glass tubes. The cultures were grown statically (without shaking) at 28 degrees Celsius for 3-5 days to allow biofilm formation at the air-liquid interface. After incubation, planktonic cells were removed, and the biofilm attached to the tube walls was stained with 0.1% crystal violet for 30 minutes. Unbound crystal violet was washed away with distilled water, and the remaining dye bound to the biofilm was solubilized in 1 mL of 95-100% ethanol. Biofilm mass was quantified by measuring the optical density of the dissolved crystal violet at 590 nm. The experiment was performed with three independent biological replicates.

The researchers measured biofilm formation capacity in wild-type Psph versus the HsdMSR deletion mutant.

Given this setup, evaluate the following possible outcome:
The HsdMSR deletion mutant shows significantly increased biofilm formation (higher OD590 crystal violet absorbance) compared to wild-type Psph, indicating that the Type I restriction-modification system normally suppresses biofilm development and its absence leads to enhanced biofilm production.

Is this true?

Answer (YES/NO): YES